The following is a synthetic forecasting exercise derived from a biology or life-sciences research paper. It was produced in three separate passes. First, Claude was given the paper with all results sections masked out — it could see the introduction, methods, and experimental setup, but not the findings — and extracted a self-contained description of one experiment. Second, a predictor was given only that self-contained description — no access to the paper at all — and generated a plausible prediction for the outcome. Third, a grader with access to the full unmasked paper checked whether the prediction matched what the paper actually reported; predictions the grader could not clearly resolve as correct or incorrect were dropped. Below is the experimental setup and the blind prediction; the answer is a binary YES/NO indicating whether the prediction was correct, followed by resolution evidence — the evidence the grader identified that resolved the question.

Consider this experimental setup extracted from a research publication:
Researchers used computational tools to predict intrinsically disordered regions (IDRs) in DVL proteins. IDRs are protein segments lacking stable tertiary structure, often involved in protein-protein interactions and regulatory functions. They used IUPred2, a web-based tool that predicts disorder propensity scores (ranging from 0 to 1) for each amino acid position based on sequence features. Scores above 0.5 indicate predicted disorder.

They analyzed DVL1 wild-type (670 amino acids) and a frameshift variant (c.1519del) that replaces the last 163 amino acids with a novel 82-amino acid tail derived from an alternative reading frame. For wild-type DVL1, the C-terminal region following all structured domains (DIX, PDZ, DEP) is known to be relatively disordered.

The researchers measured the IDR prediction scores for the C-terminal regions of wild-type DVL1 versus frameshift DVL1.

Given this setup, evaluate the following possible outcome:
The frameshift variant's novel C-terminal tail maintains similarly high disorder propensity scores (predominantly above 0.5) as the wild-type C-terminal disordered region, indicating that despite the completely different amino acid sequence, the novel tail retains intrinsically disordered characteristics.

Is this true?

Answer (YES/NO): NO